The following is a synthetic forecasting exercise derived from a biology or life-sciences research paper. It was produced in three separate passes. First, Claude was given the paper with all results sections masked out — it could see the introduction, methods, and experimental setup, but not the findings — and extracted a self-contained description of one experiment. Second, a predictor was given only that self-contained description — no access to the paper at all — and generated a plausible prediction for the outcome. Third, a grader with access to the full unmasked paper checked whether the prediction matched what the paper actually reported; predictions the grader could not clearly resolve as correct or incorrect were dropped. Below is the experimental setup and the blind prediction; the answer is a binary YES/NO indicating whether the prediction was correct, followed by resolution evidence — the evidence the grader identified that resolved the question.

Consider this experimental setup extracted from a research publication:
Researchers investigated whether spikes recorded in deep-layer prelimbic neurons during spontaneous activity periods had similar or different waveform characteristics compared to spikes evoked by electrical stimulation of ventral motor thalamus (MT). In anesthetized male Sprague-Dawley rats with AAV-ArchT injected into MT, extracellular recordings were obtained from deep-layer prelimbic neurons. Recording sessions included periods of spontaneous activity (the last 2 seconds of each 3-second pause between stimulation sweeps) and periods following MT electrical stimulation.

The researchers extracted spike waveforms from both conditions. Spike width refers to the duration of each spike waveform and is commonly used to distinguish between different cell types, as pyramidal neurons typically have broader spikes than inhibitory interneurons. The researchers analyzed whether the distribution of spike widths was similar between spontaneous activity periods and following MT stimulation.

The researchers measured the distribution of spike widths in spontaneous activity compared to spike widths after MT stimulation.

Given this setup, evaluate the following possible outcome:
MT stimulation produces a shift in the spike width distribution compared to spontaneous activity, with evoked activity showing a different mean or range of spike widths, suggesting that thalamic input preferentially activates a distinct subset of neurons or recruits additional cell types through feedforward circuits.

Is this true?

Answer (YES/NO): NO